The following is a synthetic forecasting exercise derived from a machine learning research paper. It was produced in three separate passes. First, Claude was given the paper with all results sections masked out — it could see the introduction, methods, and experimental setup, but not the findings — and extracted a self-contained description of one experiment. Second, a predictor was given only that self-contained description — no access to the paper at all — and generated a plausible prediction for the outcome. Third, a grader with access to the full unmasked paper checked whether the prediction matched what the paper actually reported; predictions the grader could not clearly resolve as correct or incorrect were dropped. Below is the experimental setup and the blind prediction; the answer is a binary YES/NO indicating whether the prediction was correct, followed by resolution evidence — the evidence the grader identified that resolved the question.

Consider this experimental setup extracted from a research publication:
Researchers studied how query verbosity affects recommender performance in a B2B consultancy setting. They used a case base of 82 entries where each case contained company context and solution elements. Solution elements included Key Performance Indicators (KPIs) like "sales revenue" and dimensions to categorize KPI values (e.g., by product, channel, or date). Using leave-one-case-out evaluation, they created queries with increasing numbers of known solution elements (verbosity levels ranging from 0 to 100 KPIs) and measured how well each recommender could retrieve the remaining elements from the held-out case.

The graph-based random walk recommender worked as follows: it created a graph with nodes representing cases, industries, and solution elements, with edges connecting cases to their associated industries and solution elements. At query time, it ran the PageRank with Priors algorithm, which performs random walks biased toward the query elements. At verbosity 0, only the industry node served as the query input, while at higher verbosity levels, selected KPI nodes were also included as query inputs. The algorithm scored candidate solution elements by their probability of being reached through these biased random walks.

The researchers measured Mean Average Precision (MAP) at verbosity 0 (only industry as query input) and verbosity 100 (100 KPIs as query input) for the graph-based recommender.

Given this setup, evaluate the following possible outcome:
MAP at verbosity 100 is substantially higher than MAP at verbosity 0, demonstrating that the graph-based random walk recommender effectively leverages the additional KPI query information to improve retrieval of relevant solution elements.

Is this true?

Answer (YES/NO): YES